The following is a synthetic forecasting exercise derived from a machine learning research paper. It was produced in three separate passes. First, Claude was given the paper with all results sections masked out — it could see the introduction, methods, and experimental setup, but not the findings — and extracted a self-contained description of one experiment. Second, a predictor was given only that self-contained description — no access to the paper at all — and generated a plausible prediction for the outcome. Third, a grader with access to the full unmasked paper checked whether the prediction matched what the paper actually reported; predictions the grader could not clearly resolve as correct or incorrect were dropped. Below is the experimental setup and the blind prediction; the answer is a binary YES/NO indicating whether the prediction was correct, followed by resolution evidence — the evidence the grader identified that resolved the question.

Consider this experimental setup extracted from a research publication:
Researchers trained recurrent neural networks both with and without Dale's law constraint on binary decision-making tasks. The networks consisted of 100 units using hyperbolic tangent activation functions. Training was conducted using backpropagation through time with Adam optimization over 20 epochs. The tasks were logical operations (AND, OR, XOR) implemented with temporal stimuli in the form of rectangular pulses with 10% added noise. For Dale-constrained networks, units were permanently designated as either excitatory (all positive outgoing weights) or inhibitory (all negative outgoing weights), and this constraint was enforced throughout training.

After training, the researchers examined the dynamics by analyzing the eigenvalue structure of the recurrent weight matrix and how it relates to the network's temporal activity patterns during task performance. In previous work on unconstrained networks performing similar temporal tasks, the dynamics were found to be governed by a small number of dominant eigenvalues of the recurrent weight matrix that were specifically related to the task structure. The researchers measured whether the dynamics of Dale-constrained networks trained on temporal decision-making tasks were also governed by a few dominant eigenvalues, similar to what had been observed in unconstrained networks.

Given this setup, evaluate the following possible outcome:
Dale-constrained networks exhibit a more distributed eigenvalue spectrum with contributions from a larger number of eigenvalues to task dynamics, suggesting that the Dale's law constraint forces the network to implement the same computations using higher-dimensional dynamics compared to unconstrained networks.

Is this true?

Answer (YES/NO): NO